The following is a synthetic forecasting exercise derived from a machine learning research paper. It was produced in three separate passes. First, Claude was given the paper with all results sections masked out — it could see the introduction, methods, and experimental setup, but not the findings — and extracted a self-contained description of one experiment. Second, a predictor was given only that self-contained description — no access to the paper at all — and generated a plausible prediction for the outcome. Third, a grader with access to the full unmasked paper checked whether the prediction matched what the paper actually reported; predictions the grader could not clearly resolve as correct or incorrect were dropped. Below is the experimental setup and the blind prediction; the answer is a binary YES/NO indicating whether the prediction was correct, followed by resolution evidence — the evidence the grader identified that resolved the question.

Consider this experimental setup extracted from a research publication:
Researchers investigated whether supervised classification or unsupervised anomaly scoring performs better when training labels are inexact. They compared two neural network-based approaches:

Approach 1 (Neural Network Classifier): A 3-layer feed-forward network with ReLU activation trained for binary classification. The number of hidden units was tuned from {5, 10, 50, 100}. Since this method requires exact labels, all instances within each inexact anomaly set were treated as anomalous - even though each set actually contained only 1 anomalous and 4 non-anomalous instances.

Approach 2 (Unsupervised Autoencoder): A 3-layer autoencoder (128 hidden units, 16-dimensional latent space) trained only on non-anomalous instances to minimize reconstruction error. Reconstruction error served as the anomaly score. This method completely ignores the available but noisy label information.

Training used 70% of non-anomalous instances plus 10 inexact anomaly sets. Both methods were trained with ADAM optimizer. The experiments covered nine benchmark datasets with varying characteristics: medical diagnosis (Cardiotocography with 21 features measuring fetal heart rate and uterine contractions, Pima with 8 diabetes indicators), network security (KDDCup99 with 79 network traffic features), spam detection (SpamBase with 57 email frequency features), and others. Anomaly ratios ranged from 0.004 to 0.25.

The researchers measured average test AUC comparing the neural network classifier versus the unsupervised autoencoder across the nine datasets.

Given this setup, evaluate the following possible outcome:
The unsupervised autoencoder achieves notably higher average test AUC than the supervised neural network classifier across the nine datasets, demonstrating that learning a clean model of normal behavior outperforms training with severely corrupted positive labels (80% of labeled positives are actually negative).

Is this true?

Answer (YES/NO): YES